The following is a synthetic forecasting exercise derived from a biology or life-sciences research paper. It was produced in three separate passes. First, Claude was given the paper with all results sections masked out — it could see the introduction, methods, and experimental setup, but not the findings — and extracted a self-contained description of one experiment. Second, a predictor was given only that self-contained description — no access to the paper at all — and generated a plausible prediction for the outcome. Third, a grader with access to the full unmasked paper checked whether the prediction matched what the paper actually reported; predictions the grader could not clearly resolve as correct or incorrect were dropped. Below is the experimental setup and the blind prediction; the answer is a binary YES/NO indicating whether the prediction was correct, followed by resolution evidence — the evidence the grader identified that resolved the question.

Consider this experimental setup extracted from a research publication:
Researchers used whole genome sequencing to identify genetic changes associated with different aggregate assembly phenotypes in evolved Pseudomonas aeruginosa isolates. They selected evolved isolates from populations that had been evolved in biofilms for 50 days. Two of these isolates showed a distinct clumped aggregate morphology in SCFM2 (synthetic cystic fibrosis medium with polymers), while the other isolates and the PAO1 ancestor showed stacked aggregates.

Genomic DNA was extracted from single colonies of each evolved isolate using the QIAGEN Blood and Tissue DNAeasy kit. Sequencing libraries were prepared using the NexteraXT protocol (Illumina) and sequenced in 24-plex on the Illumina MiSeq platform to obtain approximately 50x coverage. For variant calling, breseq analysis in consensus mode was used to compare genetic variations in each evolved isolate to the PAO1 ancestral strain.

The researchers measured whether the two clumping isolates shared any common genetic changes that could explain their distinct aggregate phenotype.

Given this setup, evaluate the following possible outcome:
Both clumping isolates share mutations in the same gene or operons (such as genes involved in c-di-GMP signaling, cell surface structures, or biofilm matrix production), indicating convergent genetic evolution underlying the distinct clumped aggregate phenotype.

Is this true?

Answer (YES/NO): YES